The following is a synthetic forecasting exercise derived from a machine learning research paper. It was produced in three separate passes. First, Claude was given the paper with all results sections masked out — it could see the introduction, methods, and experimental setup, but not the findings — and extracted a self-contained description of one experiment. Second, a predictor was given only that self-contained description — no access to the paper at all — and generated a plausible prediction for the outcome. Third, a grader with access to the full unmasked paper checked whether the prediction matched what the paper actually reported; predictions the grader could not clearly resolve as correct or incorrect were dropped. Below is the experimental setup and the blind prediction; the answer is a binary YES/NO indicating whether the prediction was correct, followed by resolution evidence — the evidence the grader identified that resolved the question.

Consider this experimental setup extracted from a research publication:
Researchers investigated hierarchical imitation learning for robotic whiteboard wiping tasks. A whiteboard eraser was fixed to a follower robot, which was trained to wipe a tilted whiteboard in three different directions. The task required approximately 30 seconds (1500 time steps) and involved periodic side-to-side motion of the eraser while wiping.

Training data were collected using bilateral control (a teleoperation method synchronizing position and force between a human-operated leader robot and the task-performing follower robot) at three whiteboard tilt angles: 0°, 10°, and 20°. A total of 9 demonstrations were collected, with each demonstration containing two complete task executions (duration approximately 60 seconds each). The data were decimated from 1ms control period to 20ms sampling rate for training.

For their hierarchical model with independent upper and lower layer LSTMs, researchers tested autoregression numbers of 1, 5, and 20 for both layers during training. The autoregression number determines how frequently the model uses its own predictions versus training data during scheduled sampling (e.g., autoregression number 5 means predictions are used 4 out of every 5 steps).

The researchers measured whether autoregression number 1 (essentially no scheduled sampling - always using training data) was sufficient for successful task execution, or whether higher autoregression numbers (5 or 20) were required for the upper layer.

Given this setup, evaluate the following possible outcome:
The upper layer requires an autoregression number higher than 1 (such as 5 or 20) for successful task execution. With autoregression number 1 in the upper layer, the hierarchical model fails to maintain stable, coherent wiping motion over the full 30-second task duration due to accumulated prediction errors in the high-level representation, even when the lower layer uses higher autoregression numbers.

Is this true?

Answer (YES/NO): YES